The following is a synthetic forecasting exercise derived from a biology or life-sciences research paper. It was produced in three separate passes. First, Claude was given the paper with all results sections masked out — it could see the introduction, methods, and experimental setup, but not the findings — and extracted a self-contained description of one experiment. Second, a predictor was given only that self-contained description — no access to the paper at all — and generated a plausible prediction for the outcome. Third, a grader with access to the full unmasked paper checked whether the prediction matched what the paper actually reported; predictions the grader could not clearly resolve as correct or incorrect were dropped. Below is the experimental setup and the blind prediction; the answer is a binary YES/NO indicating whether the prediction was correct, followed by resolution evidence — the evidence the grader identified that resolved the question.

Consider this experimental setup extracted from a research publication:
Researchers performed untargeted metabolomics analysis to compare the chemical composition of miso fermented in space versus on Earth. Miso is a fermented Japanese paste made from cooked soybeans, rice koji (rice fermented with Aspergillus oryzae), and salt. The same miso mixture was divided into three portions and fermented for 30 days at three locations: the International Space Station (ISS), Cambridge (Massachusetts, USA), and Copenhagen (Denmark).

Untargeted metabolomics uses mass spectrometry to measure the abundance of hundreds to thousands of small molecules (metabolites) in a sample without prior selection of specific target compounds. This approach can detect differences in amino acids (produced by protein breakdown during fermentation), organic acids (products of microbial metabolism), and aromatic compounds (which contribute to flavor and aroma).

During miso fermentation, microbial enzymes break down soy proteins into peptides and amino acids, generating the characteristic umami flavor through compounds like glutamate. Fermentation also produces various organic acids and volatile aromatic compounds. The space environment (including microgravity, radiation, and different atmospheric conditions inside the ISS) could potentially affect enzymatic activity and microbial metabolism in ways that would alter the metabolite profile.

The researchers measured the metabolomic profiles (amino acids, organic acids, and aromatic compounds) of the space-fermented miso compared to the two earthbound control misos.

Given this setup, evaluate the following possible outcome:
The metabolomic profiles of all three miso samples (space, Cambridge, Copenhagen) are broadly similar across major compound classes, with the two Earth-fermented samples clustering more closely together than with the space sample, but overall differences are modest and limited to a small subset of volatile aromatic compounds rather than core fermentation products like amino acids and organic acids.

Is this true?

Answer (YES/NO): NO